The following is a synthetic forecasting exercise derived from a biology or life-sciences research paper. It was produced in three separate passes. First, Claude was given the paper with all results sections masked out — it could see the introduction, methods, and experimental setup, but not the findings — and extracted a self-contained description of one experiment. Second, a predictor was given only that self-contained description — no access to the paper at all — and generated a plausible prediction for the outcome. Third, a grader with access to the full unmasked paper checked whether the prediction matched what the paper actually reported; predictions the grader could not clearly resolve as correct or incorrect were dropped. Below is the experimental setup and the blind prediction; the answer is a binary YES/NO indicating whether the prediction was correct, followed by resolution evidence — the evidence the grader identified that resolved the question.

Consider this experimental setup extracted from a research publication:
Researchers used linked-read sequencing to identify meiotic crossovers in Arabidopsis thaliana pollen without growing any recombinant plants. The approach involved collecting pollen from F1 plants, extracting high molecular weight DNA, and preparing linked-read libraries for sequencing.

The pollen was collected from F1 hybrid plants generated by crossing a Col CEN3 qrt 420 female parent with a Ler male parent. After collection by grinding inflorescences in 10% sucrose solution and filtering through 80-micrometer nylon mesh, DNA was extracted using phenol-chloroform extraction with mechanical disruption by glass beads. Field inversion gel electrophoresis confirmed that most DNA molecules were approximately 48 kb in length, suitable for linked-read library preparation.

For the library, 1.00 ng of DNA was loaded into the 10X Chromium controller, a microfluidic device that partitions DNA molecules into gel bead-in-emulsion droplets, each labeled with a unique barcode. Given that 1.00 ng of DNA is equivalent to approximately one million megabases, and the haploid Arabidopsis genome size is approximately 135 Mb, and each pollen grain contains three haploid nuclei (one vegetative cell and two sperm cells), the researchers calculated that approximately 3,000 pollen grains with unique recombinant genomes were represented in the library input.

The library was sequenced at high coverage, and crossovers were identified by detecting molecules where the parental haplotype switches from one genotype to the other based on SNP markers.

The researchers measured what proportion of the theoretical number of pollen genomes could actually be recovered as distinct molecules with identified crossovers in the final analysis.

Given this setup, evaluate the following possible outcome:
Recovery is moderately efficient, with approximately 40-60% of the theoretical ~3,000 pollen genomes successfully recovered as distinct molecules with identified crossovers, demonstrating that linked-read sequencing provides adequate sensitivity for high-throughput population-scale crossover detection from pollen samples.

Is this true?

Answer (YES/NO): NO